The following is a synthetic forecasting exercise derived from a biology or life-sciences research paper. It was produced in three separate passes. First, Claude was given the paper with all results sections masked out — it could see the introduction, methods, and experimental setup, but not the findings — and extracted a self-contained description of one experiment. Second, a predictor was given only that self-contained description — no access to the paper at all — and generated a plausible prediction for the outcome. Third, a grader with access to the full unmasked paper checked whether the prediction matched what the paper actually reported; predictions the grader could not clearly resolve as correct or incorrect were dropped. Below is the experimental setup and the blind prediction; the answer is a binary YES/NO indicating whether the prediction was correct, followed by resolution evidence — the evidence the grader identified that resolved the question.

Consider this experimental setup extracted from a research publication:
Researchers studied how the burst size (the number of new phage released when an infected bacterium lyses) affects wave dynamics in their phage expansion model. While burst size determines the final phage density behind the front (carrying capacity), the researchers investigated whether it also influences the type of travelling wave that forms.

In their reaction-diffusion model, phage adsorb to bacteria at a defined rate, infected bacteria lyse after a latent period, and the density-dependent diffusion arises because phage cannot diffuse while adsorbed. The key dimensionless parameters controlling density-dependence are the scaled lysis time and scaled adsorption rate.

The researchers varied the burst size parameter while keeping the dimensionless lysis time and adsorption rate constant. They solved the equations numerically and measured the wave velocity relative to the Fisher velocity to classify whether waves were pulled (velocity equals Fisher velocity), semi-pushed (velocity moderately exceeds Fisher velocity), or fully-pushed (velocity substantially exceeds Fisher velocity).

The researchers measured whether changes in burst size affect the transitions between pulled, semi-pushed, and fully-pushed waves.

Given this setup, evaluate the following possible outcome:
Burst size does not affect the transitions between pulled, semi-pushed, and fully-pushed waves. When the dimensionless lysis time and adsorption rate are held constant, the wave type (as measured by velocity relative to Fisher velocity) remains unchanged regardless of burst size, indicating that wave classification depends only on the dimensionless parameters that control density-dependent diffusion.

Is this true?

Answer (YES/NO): NO